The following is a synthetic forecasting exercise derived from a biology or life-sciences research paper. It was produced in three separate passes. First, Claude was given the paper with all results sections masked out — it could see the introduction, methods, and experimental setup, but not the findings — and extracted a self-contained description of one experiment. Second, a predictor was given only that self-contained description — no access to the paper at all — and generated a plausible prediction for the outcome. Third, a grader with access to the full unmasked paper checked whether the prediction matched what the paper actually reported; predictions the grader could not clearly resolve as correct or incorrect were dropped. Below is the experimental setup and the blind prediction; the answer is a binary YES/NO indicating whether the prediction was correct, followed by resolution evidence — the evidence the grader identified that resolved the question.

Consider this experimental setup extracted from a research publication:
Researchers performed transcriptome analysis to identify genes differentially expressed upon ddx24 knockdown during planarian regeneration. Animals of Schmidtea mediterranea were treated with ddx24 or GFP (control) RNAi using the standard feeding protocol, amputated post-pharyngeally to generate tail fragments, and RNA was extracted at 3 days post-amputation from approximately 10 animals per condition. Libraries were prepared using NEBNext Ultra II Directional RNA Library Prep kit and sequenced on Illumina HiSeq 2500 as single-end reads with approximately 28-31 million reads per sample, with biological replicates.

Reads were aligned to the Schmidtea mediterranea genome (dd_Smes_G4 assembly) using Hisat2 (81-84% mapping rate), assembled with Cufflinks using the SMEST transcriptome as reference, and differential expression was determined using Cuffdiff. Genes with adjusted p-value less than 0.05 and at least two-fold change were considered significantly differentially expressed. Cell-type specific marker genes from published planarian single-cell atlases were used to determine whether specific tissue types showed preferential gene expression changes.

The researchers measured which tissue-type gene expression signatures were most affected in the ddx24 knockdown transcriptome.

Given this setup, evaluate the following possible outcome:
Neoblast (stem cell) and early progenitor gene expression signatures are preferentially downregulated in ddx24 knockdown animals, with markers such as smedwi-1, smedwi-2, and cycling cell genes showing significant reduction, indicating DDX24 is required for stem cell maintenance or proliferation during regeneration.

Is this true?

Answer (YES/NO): NO